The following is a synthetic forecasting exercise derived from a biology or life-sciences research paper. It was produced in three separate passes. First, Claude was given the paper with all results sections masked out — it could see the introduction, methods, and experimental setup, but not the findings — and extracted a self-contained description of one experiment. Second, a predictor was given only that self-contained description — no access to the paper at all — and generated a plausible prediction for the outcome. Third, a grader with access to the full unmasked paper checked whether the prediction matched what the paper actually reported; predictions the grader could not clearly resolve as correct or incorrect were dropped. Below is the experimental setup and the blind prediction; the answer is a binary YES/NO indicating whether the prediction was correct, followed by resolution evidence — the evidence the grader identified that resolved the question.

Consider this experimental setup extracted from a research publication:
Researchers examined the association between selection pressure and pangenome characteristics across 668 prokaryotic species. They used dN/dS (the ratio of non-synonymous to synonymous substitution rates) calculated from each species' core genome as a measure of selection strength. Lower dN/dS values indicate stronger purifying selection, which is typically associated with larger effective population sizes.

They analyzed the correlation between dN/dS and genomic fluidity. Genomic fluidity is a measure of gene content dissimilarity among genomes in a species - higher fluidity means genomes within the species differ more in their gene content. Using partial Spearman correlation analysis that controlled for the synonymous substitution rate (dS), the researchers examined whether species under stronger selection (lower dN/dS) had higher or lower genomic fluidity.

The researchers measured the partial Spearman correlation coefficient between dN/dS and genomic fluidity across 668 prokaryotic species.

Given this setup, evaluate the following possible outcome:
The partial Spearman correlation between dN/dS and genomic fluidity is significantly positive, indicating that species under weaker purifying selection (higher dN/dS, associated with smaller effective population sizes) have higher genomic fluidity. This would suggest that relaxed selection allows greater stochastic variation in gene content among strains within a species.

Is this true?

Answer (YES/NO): NO